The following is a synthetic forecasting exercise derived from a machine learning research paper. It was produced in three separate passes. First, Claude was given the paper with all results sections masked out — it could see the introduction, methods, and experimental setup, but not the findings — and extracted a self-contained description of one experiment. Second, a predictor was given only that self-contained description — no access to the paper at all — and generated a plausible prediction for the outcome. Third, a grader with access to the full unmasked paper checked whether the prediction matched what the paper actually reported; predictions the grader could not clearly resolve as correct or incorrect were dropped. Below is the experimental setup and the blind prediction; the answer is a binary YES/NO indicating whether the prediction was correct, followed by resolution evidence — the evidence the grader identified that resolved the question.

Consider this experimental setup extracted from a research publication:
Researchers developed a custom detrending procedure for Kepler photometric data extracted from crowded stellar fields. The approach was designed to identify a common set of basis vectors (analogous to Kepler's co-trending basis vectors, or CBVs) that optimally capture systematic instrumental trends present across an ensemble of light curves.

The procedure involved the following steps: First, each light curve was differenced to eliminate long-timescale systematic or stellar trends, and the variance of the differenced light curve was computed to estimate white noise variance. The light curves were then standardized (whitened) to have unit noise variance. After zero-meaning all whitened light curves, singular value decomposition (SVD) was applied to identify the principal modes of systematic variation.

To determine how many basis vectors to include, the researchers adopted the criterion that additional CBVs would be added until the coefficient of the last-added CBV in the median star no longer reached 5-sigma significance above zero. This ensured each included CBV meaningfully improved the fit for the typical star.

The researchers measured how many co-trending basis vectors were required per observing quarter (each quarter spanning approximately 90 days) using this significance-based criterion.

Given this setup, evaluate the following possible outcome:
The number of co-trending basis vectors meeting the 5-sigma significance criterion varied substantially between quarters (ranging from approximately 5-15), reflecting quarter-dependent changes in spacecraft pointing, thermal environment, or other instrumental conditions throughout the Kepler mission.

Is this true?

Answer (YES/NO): NO